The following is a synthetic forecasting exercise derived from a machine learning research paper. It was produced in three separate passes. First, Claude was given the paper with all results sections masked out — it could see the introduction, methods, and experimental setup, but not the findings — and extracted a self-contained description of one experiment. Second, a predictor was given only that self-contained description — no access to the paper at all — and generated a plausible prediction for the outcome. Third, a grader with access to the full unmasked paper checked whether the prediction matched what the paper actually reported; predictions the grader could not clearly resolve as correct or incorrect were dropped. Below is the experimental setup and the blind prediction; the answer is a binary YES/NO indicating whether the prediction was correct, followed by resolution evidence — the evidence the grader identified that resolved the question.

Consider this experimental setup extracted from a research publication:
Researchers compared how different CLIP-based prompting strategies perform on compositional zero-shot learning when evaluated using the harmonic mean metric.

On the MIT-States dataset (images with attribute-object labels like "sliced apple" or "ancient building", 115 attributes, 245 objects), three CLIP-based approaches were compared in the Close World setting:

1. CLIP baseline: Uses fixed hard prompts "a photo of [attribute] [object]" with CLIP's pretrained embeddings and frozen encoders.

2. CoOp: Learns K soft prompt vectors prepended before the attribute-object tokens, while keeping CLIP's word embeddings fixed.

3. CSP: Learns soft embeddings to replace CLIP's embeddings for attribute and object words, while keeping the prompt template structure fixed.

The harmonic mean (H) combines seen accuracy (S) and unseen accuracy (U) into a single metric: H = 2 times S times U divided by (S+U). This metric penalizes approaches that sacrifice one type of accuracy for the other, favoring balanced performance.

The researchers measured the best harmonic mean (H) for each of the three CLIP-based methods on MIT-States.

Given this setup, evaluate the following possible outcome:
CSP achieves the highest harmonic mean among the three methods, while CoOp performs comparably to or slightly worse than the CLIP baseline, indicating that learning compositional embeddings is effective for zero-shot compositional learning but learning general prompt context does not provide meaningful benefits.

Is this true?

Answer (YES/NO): NO